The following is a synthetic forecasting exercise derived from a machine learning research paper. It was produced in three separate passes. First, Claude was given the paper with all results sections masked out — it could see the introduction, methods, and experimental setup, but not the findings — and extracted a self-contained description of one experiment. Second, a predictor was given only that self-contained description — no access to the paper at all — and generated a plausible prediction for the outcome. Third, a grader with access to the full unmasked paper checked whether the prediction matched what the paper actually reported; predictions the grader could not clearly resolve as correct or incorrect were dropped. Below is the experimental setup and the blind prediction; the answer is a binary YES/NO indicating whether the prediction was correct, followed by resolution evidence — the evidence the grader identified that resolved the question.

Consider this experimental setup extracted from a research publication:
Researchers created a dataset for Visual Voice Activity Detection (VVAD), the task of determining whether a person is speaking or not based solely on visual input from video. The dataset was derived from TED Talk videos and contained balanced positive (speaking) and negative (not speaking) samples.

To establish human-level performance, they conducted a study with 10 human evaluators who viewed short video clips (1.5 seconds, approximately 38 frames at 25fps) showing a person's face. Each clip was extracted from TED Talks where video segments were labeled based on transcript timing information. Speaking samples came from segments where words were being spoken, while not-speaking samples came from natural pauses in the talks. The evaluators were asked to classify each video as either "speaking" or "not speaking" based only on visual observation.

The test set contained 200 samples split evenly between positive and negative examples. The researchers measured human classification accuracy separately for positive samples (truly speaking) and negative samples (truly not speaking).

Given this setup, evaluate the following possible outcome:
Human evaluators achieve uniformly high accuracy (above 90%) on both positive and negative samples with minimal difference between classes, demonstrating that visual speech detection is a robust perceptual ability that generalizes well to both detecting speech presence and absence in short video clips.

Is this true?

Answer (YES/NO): NO